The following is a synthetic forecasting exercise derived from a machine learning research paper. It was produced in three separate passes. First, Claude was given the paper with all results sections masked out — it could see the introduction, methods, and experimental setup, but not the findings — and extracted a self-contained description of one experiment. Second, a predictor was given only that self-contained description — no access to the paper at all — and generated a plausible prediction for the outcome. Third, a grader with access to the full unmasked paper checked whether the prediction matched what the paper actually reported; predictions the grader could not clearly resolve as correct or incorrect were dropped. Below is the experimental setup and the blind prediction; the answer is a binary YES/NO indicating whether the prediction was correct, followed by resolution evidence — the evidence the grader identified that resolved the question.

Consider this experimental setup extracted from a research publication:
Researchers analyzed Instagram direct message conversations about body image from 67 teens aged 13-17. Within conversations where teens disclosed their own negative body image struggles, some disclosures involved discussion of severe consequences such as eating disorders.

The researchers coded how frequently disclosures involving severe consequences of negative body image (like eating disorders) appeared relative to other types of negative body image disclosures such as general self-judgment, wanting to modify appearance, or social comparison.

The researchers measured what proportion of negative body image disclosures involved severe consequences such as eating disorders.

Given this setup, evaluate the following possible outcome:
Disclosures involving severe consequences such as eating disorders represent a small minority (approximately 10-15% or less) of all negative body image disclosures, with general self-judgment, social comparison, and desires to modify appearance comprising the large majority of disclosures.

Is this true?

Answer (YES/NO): YES